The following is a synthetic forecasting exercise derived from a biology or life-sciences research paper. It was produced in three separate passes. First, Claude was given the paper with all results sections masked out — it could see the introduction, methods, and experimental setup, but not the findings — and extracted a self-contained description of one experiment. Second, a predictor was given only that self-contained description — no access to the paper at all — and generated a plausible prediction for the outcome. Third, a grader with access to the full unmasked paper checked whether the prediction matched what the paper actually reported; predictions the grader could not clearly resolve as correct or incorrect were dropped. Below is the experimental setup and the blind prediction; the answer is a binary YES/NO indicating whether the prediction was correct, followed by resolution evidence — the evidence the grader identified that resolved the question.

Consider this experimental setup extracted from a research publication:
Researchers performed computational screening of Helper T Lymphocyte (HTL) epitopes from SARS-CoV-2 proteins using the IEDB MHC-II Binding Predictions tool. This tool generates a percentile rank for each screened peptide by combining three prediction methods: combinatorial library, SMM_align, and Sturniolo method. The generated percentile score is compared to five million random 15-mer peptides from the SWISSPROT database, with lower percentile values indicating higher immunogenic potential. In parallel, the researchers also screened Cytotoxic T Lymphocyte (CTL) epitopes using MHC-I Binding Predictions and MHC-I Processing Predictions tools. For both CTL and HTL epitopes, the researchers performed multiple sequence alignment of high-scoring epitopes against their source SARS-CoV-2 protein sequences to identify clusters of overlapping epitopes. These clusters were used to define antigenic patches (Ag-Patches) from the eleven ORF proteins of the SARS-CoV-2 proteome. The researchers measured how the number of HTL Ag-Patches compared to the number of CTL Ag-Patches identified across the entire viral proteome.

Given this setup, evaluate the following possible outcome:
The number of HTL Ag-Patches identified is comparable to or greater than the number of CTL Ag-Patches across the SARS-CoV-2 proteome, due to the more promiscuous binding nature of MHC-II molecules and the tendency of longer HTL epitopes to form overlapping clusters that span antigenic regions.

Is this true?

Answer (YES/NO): NO